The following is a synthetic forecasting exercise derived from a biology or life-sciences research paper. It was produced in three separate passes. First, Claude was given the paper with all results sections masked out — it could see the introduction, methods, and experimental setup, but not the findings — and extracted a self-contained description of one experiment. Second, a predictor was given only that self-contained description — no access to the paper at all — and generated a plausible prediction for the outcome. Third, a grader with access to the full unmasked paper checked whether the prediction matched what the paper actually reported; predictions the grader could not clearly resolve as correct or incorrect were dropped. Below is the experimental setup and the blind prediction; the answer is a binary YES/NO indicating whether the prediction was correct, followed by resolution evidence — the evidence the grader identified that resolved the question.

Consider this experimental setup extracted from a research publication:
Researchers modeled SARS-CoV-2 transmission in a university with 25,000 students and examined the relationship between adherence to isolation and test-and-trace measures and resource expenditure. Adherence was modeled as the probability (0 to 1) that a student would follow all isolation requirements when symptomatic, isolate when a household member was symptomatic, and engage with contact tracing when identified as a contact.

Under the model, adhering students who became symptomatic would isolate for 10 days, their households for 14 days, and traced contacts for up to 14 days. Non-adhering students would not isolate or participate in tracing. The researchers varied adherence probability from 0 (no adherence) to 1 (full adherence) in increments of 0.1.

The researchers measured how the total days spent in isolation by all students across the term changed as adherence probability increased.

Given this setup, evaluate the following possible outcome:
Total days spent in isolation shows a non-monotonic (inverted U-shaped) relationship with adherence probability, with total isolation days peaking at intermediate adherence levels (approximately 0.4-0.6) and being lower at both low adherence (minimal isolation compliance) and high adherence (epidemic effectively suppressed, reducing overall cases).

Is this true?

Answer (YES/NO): YES